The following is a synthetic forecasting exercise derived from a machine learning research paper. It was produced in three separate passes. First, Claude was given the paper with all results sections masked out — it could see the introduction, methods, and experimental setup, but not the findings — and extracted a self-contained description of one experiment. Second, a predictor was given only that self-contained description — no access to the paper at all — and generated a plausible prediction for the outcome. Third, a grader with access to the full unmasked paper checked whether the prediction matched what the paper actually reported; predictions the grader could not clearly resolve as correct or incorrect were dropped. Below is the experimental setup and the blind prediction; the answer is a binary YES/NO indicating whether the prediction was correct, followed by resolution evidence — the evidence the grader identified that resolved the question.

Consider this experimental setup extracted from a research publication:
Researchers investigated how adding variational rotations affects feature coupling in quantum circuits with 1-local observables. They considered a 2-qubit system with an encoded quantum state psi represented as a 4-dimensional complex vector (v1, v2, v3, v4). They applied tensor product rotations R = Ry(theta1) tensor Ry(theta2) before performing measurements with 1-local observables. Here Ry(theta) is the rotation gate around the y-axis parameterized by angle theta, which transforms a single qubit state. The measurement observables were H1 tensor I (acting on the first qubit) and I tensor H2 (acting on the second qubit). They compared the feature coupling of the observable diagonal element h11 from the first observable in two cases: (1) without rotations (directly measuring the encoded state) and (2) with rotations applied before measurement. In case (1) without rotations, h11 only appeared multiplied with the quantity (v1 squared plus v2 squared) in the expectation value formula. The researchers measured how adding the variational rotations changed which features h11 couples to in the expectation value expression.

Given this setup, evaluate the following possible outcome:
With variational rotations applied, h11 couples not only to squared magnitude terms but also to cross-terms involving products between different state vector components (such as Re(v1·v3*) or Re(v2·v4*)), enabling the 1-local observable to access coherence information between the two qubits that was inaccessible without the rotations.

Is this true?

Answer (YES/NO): YES